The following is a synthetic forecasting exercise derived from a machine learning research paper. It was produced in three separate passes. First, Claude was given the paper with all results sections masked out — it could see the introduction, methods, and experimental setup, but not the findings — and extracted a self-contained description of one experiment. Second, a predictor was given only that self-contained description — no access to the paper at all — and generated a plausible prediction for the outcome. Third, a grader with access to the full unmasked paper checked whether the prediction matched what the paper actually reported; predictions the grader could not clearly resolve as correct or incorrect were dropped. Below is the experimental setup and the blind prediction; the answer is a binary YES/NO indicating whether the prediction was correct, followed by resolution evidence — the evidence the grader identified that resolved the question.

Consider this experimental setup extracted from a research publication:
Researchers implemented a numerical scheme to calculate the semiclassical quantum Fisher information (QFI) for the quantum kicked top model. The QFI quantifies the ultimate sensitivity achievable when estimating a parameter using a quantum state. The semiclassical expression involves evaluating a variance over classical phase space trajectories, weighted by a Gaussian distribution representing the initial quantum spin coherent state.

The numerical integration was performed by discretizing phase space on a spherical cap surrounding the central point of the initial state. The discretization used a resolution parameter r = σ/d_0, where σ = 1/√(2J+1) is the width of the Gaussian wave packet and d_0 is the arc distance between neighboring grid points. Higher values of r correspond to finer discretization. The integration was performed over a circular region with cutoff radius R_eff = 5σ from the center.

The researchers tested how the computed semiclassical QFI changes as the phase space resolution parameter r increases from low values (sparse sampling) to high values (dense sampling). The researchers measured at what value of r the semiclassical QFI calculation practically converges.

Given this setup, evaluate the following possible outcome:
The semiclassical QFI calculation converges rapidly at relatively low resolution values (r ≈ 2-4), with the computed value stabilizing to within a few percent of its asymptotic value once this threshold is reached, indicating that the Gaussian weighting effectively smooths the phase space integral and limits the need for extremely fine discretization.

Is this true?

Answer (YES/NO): NO